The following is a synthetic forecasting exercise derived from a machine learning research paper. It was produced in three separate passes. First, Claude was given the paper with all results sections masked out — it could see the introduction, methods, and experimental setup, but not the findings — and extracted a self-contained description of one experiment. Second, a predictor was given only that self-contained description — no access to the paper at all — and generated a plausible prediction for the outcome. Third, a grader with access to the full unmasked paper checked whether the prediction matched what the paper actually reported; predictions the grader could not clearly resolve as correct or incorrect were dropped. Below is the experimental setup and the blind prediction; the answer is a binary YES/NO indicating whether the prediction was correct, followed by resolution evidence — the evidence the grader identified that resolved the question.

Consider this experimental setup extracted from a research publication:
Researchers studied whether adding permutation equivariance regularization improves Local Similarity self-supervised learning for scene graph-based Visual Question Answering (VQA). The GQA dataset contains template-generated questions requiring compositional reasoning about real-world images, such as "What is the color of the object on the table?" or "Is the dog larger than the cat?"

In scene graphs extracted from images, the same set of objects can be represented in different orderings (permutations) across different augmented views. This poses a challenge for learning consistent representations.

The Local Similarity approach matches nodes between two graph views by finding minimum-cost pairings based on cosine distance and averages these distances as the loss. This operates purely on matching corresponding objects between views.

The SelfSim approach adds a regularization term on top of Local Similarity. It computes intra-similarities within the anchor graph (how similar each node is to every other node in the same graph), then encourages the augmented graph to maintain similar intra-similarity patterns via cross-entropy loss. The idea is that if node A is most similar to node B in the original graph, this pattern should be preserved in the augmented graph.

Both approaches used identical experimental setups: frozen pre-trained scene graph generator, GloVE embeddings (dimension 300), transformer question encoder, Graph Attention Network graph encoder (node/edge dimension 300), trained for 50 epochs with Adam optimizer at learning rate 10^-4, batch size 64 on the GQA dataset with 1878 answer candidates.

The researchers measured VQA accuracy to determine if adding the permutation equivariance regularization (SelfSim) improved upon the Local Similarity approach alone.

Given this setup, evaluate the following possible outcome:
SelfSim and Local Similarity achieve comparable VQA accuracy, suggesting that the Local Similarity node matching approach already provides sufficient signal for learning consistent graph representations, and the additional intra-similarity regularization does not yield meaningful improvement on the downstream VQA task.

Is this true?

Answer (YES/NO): NO